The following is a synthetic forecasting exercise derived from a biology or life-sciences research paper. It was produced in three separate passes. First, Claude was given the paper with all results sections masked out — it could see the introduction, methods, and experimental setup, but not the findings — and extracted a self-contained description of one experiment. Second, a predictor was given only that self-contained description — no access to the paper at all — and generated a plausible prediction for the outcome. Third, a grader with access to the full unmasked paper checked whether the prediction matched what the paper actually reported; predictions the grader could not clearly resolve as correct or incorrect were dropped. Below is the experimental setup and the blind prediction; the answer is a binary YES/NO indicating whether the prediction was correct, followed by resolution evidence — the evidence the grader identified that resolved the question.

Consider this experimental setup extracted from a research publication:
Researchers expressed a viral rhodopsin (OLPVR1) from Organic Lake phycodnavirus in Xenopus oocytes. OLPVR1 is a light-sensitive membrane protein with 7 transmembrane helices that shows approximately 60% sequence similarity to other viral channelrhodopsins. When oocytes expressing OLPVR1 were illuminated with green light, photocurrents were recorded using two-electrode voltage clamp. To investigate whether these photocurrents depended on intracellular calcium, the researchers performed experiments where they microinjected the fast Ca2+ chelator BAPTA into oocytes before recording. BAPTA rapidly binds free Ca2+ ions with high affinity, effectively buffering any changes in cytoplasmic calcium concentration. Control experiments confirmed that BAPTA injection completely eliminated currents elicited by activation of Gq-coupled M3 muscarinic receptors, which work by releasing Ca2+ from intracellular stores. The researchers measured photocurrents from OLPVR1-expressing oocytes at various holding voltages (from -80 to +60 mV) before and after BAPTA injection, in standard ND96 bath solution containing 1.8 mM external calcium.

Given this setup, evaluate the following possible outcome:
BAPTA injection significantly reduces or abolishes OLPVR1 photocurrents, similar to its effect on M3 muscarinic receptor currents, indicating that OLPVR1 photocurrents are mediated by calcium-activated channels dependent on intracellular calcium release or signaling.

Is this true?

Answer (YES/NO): YES